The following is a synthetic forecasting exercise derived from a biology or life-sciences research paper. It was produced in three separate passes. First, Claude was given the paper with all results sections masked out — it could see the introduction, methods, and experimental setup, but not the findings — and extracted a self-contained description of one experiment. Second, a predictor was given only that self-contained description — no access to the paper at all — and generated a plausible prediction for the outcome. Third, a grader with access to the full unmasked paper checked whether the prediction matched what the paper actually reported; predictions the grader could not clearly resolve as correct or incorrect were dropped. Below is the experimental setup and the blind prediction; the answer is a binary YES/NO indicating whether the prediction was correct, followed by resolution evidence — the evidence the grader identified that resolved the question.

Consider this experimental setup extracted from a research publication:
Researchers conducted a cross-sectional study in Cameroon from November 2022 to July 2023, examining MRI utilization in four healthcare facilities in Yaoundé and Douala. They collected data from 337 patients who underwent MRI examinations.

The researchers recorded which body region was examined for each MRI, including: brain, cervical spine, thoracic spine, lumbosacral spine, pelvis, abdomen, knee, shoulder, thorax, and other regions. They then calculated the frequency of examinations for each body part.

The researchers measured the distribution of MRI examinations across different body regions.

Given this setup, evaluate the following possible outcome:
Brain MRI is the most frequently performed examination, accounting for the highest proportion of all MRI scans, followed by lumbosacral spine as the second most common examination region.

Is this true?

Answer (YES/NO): YES